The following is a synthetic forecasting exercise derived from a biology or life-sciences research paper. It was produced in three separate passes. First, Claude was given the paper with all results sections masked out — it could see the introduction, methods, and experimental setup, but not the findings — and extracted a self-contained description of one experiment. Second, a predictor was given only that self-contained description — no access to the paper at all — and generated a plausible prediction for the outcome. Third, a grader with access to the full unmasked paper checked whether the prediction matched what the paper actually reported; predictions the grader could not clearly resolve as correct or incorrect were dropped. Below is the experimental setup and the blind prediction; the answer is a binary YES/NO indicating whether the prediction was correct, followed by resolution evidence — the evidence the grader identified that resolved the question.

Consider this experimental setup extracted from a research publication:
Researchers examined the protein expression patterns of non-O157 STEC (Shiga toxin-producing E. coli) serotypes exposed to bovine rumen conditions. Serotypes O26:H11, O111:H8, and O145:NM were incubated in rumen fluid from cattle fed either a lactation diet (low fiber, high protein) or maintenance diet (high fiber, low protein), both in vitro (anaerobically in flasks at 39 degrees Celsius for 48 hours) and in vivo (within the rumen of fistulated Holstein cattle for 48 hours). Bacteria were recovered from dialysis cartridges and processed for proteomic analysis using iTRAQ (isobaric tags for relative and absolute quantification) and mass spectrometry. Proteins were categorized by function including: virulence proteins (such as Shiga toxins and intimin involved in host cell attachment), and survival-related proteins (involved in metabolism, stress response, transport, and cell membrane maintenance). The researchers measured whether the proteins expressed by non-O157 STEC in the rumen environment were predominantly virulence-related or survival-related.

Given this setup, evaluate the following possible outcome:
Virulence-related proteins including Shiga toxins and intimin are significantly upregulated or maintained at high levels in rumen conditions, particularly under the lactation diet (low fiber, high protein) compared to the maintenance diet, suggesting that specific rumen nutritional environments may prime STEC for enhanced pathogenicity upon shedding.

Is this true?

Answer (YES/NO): NO